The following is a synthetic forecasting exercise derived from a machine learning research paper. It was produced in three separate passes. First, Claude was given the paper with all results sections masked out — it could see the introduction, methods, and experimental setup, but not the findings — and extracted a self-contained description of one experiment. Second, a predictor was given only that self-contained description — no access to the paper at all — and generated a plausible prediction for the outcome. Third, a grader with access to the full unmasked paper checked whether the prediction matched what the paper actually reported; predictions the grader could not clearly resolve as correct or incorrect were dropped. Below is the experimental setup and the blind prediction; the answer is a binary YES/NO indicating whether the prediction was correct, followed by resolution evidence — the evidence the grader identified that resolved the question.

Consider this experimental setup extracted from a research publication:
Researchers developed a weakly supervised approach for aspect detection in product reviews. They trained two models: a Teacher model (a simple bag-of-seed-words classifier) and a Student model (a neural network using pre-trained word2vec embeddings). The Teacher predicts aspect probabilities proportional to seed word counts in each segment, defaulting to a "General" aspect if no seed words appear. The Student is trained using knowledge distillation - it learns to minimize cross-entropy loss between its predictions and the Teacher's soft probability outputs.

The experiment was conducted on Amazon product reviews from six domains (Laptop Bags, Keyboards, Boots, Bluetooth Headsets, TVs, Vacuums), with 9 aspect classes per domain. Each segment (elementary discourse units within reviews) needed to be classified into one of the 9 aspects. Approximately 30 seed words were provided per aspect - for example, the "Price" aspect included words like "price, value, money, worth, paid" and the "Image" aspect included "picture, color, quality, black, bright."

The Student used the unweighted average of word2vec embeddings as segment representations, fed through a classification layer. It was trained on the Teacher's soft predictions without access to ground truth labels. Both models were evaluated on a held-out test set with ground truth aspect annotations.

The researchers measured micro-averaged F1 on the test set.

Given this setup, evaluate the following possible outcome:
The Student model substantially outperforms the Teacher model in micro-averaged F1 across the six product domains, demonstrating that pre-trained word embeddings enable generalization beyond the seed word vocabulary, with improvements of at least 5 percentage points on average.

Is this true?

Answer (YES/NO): YES